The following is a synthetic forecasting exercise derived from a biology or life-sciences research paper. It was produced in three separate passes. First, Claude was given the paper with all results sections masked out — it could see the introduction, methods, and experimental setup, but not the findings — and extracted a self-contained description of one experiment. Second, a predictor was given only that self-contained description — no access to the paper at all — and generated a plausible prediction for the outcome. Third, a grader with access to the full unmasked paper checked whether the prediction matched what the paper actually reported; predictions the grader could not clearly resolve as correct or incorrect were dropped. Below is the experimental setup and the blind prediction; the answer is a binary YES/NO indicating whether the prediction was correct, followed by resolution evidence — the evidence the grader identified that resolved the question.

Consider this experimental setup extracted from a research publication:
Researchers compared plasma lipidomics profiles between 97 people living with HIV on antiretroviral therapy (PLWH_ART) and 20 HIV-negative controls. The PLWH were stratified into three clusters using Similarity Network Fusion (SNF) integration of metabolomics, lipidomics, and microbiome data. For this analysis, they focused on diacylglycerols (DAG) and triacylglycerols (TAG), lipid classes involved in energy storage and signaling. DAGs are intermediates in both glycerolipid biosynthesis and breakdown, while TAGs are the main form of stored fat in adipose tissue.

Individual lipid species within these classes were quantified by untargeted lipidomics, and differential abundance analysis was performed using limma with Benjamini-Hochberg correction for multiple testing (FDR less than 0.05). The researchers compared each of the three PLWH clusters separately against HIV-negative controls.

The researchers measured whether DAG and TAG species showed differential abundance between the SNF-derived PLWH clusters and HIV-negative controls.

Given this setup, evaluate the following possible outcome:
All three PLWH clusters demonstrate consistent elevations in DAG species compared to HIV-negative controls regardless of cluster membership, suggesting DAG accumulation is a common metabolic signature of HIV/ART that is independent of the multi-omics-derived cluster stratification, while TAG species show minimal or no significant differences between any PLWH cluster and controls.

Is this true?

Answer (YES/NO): NO